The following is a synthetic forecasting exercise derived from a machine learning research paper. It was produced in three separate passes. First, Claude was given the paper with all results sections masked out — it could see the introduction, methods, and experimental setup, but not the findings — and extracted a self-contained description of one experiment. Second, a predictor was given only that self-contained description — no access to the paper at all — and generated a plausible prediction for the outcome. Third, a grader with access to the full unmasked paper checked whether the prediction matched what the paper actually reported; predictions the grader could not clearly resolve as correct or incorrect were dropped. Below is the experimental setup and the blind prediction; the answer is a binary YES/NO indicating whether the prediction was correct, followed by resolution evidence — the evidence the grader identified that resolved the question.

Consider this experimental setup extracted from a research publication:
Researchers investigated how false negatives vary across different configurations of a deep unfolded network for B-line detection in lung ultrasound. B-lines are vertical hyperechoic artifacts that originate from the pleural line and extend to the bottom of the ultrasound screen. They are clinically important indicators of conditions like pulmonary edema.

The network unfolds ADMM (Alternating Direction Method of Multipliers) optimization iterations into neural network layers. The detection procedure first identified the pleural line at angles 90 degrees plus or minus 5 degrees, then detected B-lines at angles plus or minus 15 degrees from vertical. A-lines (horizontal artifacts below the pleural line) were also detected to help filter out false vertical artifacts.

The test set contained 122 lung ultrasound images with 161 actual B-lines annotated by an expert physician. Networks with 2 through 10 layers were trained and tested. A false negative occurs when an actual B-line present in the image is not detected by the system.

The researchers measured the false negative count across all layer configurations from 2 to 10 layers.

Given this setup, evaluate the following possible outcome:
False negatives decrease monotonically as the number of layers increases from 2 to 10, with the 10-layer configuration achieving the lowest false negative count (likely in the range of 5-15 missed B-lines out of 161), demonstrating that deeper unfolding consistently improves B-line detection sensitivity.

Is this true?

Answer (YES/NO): NO